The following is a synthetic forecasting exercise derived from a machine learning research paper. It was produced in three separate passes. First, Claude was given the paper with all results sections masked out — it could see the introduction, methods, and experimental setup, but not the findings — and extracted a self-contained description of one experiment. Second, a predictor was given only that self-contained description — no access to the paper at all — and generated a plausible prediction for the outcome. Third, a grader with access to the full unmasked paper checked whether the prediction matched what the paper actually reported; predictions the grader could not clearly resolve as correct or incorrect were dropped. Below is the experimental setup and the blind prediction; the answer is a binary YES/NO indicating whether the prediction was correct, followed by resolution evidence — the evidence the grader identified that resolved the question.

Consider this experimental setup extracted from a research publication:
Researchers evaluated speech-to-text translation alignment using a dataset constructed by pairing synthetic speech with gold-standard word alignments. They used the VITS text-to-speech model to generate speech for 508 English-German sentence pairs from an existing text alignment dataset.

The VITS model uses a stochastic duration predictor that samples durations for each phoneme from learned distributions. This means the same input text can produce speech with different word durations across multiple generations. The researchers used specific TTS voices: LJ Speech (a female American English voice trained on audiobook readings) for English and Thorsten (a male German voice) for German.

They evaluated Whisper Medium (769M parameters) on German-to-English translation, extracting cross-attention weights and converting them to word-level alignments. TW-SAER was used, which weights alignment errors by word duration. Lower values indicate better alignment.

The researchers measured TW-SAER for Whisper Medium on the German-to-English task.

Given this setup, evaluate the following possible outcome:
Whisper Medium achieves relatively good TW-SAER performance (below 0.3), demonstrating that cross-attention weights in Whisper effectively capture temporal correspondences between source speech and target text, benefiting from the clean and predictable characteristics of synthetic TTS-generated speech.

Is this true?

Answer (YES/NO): NO